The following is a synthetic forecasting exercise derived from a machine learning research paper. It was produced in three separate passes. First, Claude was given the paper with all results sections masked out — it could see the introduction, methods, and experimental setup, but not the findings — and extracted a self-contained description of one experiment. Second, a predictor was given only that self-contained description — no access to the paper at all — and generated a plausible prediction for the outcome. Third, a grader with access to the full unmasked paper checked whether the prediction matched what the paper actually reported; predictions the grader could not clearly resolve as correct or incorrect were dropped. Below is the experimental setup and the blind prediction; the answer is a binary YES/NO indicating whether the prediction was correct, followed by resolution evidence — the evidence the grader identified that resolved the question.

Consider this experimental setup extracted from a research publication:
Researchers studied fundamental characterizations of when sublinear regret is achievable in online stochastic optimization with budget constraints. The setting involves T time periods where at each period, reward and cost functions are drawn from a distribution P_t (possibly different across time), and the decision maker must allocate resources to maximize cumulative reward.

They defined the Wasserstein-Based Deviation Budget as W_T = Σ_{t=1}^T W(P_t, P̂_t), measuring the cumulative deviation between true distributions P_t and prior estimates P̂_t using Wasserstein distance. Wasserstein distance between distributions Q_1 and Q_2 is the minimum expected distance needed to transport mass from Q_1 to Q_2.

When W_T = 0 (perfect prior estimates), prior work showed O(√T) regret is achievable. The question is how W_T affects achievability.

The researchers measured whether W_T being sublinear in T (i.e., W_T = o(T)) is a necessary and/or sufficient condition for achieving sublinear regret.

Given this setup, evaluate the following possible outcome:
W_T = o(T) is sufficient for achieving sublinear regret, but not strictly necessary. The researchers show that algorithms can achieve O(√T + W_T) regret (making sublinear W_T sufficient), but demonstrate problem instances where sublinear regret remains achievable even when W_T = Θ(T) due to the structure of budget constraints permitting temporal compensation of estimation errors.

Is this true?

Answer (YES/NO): NO